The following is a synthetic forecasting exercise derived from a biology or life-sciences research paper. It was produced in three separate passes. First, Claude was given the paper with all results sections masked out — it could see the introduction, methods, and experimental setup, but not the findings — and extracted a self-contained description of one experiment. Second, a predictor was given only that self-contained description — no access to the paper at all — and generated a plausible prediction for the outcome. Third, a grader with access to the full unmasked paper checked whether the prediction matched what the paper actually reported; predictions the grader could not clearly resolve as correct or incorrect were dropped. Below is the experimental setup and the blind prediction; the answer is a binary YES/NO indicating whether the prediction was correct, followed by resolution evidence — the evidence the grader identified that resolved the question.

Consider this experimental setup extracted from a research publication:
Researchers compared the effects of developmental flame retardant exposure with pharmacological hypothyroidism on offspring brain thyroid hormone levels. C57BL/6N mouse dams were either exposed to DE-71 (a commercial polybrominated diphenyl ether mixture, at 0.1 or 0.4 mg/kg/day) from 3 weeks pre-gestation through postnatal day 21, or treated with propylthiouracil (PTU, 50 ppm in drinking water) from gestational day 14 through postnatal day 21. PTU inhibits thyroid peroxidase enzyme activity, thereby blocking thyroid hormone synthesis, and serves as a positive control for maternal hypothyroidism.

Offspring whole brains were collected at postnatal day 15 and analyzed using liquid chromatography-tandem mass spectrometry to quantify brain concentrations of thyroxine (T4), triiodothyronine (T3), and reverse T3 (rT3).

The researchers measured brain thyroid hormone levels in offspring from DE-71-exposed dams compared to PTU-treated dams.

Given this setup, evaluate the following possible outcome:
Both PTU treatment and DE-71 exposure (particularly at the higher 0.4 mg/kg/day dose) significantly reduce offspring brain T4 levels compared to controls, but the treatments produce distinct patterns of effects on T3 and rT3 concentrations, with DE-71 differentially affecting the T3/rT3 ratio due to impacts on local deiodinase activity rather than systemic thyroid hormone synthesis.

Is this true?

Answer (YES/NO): NO